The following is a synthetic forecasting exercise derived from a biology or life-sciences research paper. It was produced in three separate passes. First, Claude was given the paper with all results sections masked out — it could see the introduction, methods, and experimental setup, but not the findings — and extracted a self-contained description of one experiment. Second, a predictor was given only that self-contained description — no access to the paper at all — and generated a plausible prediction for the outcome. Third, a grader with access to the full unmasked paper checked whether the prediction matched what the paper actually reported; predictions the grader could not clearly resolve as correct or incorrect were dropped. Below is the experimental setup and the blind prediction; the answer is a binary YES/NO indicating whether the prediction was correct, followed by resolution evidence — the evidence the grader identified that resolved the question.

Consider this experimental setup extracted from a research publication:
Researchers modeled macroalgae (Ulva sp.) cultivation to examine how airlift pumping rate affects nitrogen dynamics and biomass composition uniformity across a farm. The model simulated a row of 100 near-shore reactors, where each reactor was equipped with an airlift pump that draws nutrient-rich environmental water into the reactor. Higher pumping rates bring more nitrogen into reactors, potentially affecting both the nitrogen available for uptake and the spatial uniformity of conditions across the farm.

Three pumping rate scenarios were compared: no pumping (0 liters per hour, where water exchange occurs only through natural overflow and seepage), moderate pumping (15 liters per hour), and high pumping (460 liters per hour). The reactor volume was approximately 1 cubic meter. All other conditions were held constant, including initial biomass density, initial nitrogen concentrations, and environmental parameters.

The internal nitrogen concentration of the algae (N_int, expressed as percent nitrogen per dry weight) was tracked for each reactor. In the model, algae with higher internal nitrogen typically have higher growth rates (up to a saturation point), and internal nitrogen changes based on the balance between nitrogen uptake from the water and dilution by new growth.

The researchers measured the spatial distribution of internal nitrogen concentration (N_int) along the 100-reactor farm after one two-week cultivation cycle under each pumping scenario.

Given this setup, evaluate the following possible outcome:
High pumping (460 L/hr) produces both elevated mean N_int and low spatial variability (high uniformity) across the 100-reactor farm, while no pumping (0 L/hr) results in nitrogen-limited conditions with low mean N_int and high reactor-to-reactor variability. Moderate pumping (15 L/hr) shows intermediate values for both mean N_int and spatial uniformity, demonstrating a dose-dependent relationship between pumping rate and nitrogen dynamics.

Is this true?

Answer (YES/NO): NO